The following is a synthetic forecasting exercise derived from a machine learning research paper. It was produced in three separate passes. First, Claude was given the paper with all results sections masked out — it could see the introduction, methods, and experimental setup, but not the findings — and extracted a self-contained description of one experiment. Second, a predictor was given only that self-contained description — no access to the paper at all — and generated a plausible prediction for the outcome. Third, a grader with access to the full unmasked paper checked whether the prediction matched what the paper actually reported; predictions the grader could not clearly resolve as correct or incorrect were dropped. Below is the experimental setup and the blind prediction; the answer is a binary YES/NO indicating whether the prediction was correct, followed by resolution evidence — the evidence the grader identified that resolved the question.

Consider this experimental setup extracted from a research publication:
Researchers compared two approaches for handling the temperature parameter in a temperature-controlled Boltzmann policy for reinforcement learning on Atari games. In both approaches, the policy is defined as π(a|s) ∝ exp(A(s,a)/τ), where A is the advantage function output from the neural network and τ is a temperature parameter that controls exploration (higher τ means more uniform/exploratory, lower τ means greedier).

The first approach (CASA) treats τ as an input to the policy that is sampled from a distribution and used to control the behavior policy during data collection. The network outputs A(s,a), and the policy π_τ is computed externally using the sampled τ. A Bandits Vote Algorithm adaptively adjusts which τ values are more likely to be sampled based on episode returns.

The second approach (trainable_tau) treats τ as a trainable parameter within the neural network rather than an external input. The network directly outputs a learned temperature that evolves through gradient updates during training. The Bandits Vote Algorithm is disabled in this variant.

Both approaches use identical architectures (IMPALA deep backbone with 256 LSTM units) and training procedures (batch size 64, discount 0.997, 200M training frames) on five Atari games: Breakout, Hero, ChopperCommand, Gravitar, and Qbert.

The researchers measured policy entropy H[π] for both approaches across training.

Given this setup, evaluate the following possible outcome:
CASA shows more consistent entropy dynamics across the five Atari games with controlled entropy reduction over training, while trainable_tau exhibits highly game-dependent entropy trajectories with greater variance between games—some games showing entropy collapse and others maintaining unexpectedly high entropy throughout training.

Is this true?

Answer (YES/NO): NO